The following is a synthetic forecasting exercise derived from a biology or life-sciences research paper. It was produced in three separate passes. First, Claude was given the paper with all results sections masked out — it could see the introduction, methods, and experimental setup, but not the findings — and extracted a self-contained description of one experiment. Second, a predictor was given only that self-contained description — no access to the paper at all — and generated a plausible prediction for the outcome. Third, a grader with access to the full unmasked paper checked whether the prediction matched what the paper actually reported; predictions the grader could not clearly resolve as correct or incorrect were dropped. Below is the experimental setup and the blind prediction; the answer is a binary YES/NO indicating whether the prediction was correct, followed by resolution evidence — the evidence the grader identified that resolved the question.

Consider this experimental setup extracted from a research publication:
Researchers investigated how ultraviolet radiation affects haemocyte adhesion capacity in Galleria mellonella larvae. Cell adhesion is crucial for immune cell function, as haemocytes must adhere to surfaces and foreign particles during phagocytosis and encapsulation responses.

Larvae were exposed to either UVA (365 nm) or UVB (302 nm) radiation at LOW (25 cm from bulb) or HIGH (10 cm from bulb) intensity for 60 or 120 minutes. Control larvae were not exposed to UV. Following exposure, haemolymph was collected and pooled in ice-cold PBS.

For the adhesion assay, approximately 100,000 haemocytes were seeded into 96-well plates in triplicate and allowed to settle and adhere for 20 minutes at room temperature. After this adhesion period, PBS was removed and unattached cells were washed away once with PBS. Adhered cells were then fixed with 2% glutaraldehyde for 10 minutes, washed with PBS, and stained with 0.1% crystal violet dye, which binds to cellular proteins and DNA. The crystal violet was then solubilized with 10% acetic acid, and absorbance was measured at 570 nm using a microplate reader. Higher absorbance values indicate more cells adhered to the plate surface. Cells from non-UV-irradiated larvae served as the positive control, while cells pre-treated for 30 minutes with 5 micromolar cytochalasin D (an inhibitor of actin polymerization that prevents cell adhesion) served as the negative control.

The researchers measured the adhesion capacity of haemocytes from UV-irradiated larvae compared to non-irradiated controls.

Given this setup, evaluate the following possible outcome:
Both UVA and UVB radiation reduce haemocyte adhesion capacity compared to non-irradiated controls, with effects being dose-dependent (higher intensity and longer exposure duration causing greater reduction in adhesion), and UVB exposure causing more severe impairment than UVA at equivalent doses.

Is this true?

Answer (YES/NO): NO